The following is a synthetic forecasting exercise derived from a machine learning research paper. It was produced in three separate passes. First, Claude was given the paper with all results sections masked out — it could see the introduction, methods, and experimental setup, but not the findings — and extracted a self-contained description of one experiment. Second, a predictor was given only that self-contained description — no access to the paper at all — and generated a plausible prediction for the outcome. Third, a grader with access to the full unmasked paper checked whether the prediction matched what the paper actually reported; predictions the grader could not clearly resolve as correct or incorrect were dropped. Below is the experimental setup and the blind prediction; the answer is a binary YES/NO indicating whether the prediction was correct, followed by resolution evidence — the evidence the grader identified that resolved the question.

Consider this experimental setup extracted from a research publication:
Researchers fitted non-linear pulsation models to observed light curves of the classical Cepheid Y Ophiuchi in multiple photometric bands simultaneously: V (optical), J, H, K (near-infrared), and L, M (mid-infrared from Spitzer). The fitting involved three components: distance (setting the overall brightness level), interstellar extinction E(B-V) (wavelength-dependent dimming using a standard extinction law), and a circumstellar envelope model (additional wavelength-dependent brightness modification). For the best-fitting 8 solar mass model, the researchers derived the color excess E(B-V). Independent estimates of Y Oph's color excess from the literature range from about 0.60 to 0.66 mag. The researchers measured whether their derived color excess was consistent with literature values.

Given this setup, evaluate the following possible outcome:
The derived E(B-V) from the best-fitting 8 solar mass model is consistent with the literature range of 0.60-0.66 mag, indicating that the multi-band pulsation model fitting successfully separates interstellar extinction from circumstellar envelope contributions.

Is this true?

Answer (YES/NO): YES